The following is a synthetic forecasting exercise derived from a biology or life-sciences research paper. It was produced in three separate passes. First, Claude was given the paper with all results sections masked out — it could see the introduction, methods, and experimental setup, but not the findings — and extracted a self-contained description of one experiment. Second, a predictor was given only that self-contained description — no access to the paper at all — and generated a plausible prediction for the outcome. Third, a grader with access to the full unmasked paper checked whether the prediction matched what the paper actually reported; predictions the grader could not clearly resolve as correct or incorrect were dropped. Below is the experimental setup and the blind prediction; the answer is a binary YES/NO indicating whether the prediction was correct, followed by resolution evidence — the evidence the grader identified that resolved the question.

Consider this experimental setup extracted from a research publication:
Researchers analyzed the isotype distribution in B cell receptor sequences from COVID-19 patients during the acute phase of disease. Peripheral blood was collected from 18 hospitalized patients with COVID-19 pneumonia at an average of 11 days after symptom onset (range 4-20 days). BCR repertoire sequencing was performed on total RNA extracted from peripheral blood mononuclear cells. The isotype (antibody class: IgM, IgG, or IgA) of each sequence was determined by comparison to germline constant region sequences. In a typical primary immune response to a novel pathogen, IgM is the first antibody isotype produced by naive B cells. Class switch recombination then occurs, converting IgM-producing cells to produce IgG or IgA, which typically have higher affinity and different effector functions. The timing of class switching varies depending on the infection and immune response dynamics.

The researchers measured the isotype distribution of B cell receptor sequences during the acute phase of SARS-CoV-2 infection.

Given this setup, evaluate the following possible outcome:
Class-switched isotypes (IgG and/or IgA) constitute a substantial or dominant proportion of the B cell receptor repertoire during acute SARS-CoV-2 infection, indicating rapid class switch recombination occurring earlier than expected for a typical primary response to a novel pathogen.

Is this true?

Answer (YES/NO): NO